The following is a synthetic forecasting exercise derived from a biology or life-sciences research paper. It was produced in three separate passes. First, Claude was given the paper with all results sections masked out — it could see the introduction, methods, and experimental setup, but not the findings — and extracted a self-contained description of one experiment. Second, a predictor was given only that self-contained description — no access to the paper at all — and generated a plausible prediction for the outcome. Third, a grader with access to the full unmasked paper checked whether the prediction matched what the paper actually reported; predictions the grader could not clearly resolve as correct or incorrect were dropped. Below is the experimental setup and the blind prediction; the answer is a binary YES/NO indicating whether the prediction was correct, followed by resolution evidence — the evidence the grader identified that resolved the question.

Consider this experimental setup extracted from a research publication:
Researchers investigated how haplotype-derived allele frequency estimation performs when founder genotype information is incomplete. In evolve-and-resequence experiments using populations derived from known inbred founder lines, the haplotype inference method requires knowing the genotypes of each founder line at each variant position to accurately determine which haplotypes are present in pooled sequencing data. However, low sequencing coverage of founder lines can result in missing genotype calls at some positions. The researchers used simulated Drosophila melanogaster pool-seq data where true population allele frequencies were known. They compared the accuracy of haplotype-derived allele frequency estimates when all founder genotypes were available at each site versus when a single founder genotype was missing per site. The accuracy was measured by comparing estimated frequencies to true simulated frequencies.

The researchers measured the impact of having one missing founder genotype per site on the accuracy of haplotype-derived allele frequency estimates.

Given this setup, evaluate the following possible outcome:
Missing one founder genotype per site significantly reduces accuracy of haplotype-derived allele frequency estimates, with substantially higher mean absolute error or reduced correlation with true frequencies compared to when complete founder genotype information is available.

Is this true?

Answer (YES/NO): YES